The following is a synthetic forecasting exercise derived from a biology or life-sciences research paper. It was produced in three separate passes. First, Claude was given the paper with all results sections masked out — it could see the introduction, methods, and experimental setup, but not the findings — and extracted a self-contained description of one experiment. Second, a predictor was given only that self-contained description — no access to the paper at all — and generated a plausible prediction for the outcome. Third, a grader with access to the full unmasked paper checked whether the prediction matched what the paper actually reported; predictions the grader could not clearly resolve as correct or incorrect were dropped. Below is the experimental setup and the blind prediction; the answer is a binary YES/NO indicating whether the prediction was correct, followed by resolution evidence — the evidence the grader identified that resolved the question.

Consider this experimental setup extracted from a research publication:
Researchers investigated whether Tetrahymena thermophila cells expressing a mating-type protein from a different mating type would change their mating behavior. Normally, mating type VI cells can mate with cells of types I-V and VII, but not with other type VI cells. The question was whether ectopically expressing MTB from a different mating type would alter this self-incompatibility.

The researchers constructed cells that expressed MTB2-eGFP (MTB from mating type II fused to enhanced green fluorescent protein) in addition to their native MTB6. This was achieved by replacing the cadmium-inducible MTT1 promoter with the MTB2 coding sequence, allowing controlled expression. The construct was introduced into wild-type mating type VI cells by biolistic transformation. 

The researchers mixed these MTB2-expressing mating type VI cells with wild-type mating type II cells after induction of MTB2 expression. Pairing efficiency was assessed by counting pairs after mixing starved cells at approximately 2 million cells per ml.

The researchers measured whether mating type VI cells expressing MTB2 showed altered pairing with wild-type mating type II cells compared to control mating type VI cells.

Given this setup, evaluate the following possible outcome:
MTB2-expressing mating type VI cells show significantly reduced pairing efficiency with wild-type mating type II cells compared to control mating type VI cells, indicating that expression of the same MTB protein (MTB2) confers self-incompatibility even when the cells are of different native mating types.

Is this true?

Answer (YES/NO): YES